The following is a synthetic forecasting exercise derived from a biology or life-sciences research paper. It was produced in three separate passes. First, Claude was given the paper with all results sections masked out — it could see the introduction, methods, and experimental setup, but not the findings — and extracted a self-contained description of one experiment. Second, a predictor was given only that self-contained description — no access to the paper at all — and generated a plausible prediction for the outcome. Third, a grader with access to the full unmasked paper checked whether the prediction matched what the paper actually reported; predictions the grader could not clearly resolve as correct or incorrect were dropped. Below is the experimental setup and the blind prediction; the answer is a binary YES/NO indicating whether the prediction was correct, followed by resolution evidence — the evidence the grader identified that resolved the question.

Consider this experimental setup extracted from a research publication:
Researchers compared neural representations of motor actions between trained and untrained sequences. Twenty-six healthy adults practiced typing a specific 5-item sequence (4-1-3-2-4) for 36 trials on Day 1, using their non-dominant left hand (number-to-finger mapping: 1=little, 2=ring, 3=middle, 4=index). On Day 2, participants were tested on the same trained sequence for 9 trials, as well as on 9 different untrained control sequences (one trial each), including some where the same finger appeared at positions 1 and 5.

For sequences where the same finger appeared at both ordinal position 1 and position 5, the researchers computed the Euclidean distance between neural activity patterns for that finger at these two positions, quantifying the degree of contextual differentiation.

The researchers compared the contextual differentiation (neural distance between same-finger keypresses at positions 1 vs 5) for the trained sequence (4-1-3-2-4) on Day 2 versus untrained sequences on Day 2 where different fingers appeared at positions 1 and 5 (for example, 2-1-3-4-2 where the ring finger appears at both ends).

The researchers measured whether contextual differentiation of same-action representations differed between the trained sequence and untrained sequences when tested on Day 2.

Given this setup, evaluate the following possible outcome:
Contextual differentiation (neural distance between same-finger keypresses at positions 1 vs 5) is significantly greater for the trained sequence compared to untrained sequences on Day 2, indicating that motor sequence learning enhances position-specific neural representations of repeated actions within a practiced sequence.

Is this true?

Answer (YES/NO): YES